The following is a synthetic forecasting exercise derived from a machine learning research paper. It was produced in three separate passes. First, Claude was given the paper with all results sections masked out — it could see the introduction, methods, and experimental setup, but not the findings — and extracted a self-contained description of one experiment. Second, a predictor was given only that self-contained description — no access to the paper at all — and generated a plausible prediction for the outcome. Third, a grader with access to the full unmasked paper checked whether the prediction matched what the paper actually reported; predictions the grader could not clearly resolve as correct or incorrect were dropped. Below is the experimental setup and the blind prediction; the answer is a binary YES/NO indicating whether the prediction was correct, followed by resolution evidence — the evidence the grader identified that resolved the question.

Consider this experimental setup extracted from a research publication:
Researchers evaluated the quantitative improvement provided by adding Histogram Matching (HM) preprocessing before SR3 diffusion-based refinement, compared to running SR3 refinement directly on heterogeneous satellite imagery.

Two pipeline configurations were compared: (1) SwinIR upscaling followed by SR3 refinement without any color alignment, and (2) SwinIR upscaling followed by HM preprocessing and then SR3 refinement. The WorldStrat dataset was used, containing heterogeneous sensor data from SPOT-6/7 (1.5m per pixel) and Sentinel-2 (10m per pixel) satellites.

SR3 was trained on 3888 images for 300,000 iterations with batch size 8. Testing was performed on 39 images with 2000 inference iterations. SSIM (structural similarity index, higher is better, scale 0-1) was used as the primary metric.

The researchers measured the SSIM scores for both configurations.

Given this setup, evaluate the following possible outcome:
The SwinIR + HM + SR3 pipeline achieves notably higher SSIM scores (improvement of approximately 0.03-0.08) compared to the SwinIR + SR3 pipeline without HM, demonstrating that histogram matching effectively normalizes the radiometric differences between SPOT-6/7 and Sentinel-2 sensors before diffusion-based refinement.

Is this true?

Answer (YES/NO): NO